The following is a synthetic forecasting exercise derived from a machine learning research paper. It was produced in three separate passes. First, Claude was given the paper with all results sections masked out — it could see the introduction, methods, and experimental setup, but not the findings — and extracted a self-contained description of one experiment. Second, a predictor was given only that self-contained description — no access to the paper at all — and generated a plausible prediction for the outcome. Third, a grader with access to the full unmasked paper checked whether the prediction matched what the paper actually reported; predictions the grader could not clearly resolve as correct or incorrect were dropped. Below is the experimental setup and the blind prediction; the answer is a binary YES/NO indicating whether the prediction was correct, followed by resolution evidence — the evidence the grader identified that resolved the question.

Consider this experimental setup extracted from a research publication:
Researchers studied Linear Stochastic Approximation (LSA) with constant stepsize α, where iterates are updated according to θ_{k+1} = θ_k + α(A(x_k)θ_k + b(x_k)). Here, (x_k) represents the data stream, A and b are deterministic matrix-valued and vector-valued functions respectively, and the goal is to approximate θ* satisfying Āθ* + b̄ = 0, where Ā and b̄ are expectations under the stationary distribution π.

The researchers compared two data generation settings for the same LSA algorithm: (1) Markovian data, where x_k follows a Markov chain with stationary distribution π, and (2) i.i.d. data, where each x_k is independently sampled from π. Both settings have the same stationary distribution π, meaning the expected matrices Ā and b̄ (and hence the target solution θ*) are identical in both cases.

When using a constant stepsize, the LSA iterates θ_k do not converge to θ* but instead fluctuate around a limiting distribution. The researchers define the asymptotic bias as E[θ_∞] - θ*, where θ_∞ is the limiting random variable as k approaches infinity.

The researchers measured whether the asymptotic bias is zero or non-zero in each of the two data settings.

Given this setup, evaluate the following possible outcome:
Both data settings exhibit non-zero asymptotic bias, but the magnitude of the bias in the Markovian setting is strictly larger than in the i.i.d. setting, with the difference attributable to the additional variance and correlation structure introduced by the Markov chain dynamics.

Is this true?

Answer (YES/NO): NO